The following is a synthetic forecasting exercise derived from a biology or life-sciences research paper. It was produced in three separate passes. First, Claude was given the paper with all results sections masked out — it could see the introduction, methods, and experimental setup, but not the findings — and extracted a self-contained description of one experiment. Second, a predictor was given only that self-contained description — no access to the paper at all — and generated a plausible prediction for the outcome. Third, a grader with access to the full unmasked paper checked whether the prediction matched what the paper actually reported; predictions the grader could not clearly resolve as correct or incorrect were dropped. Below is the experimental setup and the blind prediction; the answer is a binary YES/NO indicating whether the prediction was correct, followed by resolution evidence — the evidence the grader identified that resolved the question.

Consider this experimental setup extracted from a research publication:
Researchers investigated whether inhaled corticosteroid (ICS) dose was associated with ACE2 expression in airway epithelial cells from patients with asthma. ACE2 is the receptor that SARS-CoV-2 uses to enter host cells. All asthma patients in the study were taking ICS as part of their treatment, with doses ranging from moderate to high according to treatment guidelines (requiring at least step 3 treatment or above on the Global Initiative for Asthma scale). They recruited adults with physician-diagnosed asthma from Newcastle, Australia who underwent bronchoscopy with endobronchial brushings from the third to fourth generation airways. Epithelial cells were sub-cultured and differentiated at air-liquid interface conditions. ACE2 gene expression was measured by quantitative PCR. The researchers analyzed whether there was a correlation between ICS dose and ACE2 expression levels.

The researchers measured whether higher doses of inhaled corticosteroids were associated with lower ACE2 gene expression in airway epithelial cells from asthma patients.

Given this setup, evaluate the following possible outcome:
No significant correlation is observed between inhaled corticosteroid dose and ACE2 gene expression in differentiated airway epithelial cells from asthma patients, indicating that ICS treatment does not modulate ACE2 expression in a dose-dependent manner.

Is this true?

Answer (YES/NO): YES